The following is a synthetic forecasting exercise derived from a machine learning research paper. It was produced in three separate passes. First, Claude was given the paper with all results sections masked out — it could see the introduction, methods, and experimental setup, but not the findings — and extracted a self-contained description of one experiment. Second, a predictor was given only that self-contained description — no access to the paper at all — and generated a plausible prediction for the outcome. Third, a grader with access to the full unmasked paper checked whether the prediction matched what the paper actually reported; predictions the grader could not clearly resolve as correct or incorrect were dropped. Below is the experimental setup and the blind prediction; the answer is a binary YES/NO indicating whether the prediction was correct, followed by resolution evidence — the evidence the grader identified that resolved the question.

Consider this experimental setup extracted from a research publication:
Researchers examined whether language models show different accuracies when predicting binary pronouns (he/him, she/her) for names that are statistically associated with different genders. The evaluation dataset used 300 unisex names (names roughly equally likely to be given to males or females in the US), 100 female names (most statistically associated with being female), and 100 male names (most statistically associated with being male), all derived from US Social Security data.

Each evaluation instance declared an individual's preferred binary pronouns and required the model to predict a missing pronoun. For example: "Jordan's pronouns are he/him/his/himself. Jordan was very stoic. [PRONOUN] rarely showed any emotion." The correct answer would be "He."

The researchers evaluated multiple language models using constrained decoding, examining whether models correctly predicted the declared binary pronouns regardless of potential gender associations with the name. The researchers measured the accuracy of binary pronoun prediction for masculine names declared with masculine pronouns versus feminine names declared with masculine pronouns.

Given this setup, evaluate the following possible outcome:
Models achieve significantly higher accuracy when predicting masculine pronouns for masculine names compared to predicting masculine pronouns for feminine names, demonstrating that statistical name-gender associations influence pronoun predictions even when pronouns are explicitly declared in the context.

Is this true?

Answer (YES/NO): YES